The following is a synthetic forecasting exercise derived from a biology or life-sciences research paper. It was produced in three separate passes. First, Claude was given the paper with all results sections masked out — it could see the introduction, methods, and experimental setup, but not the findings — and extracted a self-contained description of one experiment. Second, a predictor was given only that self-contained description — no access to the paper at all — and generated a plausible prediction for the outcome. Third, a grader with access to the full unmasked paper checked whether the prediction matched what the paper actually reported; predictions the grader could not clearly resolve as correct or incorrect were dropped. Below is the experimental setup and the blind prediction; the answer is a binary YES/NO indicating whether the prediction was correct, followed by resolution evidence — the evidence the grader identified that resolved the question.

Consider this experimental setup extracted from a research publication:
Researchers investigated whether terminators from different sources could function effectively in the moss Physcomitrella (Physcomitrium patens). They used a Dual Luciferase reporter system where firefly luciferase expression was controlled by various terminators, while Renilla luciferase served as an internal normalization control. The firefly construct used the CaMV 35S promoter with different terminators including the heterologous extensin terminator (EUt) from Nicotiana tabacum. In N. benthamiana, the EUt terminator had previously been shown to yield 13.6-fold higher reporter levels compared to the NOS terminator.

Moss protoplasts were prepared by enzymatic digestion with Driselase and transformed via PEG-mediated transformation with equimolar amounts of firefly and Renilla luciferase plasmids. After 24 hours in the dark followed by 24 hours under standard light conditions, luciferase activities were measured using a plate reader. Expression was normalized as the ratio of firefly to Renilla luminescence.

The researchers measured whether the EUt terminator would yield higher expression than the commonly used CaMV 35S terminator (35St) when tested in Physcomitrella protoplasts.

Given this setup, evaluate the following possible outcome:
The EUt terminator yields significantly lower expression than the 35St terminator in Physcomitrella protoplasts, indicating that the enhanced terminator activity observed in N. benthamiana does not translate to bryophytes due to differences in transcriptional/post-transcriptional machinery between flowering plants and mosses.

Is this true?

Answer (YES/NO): NO